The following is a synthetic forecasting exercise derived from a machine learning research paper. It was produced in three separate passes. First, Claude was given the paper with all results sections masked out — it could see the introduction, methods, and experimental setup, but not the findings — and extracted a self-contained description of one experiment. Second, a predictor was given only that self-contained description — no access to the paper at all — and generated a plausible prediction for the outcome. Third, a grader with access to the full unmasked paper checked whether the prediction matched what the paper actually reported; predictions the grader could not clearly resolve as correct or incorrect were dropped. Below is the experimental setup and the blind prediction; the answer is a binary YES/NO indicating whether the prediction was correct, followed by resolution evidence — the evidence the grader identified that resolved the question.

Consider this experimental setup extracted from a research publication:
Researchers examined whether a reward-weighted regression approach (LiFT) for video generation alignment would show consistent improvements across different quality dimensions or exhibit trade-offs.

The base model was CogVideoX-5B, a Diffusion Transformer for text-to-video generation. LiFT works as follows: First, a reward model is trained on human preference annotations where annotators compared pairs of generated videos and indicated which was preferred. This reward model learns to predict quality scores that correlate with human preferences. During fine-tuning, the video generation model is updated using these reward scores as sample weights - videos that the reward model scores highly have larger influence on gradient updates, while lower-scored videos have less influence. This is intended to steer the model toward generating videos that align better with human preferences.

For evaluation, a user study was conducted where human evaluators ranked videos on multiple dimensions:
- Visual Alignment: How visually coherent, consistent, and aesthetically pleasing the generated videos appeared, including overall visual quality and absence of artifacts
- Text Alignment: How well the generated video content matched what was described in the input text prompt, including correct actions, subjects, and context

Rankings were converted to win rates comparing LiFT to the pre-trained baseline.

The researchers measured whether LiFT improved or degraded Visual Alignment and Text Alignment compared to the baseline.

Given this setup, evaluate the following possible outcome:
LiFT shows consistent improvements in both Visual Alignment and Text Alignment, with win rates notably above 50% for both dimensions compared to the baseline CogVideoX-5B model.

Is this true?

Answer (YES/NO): NO